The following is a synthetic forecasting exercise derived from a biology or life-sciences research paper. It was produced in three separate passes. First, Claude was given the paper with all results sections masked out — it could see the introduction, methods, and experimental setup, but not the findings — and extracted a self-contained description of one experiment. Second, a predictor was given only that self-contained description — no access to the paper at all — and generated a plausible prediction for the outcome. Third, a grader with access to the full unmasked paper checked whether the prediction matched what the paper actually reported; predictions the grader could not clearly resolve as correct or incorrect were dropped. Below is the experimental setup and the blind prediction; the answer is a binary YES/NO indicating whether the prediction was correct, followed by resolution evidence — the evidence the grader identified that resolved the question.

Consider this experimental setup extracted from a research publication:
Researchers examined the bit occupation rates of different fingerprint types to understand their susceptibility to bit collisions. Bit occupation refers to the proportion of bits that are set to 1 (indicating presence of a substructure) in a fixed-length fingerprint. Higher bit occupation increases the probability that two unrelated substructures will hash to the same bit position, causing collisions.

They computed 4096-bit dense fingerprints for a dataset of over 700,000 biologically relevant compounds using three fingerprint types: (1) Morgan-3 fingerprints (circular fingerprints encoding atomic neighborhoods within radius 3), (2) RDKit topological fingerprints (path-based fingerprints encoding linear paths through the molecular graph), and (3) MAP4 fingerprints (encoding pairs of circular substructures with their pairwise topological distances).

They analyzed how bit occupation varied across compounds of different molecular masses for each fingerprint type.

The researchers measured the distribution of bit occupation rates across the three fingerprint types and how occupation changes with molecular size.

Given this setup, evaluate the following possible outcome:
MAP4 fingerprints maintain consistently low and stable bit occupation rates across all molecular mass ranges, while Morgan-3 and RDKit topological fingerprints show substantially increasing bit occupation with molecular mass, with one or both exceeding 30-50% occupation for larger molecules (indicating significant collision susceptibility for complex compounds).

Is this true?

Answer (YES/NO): NO